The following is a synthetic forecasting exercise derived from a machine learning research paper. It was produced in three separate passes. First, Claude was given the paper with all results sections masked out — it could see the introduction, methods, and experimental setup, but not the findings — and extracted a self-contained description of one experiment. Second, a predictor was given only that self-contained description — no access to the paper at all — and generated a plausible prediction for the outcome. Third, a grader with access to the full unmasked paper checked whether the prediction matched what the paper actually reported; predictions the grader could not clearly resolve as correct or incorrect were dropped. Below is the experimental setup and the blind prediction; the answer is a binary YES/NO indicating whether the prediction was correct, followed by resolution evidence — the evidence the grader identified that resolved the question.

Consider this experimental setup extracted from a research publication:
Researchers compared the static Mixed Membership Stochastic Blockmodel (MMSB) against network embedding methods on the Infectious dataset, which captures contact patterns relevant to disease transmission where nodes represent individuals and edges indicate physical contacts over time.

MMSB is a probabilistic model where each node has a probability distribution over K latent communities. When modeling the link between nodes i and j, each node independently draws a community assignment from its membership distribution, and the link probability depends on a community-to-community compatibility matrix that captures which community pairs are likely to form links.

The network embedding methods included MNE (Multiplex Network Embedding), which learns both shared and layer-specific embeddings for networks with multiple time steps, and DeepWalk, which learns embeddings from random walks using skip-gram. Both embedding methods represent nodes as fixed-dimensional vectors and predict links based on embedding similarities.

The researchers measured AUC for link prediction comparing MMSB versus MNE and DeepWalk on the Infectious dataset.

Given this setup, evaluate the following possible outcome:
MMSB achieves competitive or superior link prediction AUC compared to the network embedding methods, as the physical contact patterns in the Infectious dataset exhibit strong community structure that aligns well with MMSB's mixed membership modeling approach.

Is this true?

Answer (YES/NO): YES